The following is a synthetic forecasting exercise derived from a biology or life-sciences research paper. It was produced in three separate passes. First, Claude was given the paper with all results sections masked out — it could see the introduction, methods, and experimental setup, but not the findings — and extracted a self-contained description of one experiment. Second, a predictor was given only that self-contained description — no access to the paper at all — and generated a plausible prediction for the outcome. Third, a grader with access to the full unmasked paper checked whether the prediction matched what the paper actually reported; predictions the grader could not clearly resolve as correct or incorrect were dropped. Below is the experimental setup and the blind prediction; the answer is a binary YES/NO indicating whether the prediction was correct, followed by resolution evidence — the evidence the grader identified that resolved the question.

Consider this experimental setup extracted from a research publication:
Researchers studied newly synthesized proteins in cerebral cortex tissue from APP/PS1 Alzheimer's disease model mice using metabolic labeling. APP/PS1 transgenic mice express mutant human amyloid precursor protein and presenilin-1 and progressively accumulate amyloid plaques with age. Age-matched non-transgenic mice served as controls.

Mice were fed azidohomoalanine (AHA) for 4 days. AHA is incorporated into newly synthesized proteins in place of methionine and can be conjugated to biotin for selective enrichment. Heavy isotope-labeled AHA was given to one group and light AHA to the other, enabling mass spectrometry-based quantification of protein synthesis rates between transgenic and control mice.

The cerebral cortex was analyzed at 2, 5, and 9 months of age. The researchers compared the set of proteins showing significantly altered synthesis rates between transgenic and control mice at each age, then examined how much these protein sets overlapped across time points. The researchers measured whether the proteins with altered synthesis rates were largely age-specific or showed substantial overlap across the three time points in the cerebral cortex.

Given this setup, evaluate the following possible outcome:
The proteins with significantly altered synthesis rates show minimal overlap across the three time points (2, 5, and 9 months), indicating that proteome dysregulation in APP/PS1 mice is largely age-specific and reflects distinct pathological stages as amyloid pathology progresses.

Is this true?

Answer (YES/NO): YES